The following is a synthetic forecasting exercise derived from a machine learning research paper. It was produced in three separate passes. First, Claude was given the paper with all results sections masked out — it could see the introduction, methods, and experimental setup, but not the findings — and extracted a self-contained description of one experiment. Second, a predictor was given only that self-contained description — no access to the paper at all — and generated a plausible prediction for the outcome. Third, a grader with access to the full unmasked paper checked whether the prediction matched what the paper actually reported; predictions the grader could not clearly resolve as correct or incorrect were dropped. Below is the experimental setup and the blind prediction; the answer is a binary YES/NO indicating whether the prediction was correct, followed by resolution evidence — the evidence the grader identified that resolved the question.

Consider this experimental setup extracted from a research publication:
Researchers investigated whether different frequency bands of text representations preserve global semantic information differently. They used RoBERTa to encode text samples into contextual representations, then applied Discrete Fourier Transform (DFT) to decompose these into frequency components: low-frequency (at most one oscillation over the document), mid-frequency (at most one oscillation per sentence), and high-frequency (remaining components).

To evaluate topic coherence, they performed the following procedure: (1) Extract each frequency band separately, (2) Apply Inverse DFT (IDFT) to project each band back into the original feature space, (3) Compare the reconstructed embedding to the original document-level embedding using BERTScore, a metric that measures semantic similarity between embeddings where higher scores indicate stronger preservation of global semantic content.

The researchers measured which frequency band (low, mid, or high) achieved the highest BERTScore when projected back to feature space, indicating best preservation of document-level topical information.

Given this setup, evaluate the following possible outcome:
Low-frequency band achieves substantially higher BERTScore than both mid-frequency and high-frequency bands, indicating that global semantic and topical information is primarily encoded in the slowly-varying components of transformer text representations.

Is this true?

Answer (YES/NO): YES